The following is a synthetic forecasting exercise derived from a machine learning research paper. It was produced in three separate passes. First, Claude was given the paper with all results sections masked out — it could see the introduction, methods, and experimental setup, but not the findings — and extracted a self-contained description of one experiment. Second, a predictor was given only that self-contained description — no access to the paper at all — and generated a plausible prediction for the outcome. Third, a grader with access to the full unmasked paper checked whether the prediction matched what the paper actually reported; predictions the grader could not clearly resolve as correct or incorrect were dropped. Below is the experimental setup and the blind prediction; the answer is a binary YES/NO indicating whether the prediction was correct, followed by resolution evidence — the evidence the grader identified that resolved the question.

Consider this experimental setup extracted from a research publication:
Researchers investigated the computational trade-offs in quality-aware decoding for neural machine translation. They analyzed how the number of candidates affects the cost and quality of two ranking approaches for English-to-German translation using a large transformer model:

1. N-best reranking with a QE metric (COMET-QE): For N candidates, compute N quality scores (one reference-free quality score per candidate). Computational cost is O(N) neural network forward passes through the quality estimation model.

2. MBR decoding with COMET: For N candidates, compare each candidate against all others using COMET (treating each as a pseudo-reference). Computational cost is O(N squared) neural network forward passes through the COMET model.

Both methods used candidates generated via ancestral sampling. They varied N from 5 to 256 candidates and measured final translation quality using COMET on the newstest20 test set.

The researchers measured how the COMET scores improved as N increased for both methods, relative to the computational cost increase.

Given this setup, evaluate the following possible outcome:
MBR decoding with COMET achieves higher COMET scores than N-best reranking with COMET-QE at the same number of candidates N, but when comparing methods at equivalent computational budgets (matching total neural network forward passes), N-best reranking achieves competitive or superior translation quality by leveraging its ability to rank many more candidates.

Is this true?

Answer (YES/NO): NO